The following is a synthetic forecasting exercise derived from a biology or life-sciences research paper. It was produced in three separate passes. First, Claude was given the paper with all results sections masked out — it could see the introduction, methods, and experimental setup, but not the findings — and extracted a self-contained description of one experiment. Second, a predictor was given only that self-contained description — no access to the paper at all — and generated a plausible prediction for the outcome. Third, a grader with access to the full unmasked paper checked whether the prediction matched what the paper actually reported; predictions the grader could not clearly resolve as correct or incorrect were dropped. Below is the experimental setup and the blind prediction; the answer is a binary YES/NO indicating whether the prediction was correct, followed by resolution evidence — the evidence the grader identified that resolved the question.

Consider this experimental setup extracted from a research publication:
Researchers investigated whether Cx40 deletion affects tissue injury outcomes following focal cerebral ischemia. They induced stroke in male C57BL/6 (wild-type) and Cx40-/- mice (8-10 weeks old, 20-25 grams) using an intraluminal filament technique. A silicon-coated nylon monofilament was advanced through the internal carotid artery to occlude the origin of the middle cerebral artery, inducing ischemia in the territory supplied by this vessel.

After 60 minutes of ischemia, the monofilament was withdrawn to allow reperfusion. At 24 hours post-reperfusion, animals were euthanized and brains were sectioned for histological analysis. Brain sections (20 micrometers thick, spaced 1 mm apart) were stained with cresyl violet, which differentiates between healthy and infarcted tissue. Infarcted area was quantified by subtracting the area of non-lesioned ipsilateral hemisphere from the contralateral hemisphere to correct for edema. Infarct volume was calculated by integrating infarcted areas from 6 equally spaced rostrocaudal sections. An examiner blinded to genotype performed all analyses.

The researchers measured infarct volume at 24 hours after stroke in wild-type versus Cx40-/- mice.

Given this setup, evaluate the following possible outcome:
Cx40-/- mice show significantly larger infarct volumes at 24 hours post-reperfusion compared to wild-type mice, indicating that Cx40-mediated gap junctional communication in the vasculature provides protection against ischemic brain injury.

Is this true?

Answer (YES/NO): YES